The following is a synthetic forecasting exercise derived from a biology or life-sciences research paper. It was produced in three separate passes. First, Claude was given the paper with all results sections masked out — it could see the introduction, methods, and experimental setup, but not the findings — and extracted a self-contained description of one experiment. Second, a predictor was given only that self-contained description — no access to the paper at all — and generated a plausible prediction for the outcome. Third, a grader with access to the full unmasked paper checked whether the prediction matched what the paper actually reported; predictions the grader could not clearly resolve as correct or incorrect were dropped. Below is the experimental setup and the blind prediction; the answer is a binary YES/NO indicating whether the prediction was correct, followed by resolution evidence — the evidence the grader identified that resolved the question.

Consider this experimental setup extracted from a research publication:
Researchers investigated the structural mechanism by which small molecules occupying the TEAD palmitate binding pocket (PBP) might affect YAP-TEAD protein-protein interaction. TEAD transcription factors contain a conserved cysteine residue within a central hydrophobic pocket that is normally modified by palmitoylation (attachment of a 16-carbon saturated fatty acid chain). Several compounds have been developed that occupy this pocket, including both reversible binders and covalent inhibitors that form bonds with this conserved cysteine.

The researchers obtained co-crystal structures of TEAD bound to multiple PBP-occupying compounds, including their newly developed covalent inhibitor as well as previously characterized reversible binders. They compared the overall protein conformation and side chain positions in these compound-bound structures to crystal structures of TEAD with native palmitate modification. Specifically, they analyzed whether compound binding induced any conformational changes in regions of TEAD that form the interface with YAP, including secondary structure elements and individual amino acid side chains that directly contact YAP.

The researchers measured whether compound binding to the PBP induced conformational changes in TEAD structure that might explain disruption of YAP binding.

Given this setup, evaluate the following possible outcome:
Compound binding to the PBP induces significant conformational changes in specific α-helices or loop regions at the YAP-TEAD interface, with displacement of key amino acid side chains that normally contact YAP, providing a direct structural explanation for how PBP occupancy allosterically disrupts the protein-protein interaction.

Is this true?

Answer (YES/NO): NO